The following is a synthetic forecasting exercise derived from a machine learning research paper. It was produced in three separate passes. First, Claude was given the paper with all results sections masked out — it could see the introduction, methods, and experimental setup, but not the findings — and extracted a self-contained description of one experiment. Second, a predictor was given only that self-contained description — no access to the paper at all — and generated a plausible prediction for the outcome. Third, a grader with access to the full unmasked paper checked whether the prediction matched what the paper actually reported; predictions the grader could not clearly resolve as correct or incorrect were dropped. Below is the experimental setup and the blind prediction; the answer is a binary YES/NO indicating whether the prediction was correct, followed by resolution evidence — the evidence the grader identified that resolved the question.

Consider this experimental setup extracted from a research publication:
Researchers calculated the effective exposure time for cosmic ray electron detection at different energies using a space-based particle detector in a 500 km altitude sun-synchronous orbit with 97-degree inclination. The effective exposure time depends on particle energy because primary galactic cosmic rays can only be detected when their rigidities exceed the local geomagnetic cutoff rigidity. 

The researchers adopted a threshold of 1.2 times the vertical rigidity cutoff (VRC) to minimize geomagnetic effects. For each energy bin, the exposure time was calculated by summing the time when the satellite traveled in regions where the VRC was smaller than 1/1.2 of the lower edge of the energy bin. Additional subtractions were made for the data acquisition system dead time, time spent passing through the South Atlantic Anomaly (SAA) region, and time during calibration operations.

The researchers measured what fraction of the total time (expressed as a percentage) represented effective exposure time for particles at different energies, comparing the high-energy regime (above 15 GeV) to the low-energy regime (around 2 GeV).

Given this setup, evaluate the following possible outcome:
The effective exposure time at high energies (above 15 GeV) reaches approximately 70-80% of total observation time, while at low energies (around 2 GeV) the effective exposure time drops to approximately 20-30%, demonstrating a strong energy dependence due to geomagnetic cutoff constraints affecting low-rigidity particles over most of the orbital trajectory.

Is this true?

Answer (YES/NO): YES